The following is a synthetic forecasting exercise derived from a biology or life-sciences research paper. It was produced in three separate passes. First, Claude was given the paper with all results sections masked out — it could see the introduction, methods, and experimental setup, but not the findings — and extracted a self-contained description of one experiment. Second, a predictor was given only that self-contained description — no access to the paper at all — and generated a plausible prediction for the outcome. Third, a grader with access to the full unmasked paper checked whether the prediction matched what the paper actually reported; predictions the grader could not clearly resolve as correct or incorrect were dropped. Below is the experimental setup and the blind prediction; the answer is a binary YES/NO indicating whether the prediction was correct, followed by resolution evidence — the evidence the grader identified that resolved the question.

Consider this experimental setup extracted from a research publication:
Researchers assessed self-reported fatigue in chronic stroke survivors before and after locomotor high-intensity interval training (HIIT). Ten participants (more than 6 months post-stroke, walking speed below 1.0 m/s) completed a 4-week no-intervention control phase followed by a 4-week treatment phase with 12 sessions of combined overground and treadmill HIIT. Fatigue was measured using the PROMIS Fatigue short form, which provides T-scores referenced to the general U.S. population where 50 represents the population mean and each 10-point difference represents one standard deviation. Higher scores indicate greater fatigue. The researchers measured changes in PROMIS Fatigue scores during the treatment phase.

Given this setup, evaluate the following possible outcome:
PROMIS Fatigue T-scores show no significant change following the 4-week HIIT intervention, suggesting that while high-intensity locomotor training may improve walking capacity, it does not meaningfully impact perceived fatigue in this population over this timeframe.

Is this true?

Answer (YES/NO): NO